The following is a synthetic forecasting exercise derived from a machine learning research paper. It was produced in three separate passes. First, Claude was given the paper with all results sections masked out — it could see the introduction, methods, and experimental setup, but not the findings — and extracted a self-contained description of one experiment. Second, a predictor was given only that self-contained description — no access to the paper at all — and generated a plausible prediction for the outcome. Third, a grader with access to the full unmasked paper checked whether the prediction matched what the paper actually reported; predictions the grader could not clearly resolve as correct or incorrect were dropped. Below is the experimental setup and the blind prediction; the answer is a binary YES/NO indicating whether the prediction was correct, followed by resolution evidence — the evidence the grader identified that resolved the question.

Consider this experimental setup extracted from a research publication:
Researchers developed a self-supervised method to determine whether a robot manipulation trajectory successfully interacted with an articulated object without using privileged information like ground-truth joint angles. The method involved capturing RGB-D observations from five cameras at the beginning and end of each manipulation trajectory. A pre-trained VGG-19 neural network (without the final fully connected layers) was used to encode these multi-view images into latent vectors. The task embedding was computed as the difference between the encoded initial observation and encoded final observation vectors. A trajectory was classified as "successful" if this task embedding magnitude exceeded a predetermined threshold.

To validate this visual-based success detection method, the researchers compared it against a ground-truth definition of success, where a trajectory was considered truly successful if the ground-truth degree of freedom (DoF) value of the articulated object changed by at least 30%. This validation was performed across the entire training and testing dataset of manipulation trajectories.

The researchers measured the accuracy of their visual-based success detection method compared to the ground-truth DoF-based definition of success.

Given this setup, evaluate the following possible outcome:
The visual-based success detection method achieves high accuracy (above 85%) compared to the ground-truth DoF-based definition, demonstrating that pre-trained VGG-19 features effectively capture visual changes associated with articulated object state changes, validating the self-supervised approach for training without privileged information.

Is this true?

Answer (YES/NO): YES